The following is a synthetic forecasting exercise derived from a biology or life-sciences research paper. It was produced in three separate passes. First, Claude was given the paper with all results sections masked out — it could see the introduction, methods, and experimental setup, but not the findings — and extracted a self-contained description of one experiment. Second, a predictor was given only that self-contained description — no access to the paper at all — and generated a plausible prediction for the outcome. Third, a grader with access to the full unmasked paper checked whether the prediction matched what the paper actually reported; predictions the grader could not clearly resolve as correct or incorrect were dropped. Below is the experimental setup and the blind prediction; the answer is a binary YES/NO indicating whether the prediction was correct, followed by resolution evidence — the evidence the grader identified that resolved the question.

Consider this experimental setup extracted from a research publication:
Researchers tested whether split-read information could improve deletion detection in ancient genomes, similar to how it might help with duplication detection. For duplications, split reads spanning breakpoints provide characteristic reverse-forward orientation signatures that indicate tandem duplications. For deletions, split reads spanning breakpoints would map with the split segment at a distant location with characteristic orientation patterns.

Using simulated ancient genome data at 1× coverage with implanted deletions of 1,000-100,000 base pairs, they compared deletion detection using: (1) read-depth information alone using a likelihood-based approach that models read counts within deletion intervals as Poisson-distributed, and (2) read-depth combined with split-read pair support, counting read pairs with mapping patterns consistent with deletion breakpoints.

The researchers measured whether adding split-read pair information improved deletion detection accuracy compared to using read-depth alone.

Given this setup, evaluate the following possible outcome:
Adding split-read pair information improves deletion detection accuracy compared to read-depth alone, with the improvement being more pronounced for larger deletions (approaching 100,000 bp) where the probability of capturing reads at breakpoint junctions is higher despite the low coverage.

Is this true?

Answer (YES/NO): NO